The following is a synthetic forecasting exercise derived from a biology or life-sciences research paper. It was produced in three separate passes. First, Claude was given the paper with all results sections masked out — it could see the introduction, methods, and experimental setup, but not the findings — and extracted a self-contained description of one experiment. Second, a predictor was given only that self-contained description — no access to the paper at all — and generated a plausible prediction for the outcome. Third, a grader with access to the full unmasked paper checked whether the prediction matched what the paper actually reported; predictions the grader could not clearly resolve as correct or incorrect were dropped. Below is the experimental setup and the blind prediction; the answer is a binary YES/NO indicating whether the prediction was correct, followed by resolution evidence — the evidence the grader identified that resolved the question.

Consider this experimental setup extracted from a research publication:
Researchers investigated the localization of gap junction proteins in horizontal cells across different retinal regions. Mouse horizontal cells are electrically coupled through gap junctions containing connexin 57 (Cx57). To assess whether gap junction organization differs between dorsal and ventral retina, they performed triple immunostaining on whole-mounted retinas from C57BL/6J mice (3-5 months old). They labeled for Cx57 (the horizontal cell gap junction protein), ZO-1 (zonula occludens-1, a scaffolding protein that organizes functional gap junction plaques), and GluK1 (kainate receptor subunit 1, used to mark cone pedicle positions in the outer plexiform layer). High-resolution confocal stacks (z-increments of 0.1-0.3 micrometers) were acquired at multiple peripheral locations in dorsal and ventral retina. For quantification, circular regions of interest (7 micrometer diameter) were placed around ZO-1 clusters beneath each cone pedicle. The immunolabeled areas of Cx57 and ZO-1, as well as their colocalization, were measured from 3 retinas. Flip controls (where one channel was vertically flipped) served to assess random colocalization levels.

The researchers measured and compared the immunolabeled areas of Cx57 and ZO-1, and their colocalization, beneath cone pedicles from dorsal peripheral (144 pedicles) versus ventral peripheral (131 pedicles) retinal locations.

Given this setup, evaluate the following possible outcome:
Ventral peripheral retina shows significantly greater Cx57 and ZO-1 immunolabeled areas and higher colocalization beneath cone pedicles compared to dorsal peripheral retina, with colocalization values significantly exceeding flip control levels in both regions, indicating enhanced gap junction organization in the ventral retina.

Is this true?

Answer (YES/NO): NO